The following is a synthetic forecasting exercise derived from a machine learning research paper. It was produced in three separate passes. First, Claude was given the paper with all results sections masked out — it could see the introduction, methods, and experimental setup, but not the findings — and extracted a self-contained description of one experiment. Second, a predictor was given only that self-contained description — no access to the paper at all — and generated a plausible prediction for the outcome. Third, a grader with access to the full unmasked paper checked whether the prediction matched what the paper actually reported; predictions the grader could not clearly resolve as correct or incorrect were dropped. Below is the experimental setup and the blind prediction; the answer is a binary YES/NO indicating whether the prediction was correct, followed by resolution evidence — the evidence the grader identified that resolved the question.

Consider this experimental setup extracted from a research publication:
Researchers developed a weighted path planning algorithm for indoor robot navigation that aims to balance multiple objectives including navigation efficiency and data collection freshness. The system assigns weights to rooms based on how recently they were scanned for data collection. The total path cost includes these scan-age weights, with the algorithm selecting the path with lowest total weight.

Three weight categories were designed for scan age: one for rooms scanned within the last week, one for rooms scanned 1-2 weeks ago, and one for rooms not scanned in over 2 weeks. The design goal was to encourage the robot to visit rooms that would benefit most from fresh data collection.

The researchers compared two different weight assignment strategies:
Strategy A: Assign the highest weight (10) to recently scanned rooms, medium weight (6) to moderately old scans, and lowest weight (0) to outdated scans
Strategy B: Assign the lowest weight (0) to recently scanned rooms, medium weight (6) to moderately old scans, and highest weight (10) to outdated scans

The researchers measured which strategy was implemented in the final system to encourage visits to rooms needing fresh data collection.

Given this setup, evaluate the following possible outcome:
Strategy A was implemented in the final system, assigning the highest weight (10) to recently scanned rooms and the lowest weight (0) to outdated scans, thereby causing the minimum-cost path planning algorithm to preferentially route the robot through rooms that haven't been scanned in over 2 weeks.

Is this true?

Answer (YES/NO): YES